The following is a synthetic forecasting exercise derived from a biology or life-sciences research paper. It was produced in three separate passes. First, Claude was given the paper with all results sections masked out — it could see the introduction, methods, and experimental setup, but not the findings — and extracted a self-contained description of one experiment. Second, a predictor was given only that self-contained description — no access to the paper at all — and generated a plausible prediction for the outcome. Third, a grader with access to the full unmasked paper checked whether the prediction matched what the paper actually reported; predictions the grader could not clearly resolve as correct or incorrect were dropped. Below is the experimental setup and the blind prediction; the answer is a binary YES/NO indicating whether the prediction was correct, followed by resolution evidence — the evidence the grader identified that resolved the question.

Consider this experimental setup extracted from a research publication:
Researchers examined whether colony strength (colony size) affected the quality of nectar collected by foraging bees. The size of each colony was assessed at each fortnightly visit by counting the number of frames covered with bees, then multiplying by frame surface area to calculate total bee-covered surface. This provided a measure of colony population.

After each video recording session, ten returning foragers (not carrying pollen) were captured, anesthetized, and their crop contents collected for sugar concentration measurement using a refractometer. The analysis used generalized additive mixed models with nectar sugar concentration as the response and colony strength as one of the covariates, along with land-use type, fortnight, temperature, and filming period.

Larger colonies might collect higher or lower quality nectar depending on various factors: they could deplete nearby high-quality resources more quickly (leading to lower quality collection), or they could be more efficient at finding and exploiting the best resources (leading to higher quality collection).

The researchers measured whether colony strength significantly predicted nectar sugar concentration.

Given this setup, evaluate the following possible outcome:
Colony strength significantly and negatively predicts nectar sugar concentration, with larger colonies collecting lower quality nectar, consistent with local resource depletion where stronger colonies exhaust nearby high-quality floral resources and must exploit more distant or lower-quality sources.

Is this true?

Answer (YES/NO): NO